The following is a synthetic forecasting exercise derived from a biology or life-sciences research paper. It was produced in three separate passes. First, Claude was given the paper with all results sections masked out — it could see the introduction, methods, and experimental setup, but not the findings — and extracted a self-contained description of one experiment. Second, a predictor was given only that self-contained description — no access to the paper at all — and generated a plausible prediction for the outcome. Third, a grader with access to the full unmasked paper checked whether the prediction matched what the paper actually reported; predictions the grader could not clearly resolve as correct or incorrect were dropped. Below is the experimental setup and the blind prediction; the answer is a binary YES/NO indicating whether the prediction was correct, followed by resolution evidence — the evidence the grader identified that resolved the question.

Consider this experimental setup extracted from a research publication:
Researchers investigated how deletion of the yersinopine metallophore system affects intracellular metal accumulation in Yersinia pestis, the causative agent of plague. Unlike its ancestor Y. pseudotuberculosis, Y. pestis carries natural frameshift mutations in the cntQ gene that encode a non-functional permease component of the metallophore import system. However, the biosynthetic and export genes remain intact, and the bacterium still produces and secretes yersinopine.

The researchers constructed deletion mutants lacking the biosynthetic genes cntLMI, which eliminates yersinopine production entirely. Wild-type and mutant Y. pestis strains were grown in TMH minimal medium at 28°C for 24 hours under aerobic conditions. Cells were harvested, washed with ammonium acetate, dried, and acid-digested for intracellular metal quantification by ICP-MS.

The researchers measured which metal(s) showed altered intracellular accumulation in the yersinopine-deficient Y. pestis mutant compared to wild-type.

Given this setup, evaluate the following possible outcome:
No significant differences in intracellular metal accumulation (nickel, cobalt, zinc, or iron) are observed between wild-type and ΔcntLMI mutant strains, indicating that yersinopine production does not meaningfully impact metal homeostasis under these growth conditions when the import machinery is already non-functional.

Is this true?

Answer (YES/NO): NO